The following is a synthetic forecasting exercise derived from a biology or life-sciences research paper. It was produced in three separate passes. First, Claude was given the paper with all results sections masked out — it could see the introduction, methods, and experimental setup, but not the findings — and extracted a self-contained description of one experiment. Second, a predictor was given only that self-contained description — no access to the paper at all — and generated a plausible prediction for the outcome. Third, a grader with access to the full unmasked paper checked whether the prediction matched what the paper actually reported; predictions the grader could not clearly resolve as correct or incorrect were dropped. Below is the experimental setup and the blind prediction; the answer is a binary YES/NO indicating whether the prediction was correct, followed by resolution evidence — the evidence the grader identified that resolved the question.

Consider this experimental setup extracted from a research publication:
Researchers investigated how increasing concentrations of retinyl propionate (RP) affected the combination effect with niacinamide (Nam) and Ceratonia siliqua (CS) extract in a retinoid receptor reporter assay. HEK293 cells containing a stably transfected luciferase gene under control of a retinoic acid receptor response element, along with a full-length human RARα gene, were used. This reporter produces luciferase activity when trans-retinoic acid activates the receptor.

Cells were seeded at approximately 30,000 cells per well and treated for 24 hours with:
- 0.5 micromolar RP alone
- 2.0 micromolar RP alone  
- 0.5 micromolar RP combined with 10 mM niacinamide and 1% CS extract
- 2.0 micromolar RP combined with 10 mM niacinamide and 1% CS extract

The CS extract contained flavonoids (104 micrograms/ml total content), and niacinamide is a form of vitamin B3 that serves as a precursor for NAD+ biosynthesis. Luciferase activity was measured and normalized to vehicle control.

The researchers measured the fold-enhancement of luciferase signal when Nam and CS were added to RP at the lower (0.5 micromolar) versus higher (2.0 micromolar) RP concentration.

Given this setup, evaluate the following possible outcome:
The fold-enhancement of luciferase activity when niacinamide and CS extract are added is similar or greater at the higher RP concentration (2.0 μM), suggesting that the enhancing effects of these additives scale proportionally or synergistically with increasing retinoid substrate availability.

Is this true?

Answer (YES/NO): YES